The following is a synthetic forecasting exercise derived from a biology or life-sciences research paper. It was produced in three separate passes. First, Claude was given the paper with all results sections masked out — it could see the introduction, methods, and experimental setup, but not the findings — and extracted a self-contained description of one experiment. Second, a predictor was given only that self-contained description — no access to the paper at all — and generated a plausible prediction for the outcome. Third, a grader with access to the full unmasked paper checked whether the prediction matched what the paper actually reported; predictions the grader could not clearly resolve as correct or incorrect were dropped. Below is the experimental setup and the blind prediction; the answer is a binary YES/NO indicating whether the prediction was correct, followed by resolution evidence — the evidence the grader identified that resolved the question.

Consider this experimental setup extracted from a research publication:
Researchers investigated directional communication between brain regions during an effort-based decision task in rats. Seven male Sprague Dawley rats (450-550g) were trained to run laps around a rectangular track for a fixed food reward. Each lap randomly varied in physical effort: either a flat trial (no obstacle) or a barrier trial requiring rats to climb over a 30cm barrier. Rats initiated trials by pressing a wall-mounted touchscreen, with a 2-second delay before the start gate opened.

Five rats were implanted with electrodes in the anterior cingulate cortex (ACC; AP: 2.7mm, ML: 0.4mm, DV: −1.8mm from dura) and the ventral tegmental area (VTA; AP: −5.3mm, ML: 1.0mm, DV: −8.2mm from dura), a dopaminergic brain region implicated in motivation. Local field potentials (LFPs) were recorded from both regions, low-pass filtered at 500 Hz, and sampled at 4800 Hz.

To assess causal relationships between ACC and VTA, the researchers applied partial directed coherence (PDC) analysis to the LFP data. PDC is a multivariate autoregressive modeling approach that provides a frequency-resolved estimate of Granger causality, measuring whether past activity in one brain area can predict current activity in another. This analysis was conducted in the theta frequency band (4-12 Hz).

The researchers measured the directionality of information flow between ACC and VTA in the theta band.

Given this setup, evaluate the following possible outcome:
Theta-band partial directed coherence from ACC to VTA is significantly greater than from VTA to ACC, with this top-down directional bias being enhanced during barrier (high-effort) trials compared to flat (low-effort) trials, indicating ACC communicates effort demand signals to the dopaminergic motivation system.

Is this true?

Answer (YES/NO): NO